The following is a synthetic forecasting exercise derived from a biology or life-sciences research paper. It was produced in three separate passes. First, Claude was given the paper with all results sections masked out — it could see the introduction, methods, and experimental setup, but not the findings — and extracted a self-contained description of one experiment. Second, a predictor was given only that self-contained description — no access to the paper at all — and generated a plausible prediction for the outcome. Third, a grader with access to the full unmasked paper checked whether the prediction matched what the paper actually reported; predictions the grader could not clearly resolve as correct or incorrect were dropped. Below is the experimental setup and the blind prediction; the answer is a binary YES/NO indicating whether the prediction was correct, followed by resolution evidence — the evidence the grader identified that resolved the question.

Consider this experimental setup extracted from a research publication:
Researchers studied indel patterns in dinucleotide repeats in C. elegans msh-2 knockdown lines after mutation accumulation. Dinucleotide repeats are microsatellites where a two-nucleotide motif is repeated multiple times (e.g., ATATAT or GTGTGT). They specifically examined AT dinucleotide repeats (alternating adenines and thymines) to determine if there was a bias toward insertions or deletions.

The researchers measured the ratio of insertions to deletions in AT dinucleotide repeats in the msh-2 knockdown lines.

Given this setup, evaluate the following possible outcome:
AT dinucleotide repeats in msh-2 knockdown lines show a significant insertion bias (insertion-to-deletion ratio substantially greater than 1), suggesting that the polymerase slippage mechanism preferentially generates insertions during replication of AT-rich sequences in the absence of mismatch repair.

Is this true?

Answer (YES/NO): YES